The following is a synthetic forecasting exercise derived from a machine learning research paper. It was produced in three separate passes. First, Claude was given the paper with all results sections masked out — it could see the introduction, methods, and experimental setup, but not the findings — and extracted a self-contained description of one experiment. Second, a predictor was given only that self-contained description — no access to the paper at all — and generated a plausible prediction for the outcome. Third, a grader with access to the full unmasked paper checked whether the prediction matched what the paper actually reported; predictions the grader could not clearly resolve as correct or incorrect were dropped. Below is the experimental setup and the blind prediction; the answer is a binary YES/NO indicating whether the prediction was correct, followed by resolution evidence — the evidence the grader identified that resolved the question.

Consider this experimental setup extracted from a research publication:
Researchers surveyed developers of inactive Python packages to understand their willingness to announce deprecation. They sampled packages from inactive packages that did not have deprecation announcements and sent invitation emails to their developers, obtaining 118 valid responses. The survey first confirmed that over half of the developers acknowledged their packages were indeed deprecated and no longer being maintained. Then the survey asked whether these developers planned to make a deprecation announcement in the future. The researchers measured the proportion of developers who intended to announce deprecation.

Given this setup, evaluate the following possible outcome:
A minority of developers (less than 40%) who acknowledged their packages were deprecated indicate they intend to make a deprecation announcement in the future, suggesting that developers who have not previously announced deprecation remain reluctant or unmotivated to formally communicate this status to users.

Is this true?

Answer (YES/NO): YES